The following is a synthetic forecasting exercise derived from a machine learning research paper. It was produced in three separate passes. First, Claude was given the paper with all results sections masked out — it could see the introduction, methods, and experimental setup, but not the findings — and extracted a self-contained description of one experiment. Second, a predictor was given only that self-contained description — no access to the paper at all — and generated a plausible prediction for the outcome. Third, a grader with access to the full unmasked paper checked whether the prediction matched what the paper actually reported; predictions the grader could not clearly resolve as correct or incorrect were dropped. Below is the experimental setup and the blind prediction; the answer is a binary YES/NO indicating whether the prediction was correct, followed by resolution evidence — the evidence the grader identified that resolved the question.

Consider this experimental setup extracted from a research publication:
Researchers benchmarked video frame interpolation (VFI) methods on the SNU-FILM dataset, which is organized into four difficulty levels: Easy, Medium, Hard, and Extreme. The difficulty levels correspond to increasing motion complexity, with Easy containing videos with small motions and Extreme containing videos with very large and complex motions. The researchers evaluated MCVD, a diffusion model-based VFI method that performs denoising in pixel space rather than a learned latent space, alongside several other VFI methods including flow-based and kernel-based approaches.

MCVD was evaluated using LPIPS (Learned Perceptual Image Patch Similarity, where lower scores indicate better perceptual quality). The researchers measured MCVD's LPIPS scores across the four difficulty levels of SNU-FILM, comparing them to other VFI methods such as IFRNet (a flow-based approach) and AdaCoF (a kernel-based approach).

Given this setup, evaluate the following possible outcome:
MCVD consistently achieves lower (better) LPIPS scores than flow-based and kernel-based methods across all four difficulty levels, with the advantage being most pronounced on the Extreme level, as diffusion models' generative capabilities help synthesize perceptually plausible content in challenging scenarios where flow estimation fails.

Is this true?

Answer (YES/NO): NO